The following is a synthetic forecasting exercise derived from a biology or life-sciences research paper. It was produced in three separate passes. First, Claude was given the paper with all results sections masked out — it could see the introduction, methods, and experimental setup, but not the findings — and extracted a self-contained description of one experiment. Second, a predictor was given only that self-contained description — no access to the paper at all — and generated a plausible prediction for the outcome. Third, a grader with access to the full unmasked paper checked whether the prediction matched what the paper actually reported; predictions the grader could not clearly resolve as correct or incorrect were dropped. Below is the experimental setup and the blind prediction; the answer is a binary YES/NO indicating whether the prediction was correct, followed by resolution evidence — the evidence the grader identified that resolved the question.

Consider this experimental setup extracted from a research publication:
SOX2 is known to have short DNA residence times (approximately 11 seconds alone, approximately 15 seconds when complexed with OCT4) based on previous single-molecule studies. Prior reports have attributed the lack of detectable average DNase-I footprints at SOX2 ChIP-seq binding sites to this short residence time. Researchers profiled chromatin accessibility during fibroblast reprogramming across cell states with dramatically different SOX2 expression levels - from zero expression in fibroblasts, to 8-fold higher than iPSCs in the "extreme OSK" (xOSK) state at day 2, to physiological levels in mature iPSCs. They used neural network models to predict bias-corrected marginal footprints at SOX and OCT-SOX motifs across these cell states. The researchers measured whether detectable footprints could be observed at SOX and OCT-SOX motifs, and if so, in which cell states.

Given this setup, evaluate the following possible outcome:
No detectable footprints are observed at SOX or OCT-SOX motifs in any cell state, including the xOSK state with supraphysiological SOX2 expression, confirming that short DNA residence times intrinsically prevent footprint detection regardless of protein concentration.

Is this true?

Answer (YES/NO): NO